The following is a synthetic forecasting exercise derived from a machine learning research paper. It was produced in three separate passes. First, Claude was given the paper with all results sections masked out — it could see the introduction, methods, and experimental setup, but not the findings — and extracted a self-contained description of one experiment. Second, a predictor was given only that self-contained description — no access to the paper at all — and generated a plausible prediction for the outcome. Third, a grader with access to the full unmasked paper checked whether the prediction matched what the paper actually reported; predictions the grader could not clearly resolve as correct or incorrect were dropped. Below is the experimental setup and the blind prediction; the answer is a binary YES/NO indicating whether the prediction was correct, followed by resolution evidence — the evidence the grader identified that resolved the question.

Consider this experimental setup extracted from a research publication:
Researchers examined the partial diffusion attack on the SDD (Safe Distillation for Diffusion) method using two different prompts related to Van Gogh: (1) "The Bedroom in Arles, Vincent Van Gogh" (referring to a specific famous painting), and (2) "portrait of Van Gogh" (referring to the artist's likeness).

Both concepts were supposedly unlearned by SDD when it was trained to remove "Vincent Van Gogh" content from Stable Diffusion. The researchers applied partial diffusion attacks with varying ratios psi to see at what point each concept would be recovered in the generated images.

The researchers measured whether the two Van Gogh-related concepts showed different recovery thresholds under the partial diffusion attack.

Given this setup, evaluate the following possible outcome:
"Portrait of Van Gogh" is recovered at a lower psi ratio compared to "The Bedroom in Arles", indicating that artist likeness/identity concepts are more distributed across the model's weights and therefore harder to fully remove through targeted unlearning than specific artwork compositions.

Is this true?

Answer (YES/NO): NO